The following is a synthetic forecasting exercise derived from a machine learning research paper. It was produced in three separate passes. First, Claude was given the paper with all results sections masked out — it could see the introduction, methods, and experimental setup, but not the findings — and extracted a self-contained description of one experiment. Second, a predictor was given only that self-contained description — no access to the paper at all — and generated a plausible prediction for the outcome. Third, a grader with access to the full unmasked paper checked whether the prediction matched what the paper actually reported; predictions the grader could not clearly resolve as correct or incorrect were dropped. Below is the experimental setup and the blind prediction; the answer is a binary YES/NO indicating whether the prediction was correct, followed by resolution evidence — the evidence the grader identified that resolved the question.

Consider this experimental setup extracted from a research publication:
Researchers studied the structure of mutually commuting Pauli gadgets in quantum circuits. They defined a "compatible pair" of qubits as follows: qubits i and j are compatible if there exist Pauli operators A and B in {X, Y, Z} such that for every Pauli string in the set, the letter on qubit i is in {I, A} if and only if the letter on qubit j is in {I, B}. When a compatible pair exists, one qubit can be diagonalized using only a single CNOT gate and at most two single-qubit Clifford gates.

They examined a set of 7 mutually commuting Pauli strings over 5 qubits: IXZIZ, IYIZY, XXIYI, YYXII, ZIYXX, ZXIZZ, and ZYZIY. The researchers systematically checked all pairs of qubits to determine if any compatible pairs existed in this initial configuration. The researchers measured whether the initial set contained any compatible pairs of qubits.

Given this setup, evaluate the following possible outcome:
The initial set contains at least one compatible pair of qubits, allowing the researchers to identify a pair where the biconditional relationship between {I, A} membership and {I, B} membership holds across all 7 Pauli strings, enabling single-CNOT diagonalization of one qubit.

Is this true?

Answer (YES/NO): NO